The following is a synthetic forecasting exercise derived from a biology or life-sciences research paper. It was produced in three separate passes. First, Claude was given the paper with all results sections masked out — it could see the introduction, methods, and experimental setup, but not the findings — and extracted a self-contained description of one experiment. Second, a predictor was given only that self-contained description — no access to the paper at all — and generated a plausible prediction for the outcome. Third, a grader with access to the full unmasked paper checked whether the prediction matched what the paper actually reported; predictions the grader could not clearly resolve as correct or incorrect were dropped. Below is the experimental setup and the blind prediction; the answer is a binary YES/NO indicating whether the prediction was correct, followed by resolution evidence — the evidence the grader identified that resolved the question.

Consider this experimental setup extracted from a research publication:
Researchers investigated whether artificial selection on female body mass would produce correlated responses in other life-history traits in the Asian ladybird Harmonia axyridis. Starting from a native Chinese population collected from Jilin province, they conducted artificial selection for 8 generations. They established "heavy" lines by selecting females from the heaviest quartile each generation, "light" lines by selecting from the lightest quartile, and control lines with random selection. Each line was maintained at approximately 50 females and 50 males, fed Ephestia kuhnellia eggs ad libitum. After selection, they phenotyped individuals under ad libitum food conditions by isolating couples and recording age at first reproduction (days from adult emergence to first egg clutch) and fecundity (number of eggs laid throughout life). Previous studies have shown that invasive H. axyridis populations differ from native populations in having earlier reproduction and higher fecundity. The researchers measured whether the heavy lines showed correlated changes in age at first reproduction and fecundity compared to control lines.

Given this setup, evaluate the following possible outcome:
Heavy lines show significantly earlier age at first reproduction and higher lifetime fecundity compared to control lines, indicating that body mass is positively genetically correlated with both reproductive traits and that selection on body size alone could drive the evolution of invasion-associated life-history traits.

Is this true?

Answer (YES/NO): NO